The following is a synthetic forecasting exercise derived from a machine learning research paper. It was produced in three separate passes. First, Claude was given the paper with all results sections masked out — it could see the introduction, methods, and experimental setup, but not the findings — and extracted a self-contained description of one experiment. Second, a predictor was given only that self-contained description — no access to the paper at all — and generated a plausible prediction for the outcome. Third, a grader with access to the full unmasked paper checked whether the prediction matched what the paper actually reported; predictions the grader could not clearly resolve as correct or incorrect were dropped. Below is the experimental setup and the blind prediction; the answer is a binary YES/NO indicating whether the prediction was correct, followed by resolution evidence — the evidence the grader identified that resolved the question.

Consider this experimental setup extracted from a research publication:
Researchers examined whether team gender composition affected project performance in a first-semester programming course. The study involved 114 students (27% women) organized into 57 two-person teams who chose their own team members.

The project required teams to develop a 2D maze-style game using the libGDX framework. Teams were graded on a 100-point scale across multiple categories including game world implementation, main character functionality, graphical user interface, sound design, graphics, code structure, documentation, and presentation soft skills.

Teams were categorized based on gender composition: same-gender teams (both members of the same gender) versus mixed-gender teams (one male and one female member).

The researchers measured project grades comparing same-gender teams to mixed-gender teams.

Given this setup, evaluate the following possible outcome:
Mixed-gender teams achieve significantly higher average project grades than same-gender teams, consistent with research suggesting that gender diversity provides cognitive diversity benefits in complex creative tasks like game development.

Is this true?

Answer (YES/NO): NO